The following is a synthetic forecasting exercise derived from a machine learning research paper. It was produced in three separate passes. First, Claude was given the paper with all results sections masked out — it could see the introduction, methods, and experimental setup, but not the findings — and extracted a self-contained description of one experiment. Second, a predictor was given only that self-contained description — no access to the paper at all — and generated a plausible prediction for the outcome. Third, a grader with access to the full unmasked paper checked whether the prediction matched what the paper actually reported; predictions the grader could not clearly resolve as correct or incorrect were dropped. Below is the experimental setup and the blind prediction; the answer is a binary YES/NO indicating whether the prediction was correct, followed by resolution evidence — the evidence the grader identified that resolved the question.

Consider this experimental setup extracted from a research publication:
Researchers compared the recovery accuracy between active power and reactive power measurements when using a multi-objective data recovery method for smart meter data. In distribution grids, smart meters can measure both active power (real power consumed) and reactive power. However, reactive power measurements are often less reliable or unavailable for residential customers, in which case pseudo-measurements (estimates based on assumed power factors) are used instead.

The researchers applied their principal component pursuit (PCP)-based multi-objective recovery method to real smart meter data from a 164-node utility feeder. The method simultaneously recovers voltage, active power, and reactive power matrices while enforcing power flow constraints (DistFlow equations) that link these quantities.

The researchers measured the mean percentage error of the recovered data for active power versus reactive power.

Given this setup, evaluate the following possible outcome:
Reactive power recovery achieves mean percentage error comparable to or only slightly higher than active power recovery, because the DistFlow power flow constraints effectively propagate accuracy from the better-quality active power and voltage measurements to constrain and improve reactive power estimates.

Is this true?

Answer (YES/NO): NO